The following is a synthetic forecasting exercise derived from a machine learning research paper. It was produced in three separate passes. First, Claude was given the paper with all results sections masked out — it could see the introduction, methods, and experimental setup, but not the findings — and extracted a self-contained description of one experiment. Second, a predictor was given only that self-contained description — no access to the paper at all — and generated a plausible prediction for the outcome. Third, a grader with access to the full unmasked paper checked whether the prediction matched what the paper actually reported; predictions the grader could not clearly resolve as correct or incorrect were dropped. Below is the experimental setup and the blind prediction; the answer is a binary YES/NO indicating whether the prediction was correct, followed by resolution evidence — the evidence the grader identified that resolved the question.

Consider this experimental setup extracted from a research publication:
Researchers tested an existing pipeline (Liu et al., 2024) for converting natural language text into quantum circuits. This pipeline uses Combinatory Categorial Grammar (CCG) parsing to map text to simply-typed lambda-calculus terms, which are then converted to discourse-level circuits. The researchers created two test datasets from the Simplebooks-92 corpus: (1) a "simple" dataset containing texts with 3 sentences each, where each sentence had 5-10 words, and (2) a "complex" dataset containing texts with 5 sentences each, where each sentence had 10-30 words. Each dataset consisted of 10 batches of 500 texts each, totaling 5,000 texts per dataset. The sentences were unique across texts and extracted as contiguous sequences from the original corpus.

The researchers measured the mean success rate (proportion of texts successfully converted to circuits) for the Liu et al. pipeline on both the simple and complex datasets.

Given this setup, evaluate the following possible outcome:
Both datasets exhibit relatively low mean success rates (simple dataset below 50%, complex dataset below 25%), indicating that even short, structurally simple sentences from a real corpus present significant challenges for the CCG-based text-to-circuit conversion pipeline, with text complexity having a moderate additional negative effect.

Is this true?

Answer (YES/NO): NO